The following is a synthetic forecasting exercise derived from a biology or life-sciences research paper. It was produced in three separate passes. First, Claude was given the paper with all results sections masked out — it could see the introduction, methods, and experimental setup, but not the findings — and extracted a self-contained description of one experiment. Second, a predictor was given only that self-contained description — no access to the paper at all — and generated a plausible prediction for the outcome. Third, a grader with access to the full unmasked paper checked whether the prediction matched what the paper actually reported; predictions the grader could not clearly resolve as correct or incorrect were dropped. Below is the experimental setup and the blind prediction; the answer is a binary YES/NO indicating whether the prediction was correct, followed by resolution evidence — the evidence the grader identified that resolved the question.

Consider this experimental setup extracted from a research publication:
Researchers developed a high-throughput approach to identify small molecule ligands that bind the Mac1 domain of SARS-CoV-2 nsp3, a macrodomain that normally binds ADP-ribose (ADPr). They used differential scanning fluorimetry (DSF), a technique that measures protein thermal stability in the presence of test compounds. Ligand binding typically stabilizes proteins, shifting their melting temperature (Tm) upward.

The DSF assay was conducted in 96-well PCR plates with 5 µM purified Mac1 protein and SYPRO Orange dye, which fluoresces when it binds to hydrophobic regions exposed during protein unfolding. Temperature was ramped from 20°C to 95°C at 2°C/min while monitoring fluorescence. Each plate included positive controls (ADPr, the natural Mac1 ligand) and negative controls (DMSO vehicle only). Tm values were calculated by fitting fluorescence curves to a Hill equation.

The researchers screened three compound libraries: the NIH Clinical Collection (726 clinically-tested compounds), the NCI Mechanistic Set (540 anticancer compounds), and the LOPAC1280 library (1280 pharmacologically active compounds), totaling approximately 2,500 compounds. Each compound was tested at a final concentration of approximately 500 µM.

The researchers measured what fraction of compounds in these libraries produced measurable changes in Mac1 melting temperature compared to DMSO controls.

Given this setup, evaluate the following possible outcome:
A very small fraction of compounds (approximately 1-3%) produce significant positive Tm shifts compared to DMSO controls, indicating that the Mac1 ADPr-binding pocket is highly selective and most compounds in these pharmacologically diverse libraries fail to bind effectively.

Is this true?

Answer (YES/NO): NO